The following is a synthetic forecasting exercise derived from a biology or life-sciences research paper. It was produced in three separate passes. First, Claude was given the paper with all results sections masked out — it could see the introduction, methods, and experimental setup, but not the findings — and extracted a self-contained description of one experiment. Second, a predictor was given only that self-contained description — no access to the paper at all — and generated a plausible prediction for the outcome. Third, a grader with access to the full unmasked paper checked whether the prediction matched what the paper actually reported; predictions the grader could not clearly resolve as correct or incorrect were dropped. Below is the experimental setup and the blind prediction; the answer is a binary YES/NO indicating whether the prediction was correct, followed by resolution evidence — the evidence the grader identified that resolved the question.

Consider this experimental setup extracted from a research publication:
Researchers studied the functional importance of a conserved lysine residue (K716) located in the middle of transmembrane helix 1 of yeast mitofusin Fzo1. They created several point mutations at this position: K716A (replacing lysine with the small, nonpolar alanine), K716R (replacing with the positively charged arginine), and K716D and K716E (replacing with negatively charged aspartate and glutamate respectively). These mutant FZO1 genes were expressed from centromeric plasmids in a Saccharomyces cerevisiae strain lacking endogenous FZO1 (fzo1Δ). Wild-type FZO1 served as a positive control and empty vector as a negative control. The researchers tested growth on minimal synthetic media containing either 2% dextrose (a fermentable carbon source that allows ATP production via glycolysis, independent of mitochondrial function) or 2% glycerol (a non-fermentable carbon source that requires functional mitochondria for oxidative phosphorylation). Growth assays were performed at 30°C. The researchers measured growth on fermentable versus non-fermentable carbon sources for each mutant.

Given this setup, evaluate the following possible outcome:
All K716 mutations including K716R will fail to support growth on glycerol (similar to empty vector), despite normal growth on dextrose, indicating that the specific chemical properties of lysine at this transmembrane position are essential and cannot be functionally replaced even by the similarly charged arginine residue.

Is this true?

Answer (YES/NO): NO